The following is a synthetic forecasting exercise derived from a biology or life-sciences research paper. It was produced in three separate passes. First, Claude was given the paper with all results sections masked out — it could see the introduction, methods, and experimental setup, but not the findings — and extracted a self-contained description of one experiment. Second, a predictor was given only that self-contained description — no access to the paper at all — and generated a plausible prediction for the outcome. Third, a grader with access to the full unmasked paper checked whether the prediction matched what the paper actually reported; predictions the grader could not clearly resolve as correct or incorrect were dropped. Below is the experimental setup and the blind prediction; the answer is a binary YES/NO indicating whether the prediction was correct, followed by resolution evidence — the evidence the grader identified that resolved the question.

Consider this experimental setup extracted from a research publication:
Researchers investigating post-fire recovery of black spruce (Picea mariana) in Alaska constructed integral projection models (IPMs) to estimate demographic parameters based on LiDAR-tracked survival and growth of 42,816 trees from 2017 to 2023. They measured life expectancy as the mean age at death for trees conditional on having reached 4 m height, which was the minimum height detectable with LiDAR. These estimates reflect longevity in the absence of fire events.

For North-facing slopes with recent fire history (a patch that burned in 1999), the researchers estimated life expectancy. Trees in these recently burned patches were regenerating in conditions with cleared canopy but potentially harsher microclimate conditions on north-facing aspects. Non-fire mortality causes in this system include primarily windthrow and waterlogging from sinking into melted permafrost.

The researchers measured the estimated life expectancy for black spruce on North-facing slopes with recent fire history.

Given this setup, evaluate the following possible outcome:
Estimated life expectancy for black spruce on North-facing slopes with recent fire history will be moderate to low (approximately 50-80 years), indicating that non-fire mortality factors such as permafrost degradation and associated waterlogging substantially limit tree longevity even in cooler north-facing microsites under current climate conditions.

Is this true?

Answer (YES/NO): NO